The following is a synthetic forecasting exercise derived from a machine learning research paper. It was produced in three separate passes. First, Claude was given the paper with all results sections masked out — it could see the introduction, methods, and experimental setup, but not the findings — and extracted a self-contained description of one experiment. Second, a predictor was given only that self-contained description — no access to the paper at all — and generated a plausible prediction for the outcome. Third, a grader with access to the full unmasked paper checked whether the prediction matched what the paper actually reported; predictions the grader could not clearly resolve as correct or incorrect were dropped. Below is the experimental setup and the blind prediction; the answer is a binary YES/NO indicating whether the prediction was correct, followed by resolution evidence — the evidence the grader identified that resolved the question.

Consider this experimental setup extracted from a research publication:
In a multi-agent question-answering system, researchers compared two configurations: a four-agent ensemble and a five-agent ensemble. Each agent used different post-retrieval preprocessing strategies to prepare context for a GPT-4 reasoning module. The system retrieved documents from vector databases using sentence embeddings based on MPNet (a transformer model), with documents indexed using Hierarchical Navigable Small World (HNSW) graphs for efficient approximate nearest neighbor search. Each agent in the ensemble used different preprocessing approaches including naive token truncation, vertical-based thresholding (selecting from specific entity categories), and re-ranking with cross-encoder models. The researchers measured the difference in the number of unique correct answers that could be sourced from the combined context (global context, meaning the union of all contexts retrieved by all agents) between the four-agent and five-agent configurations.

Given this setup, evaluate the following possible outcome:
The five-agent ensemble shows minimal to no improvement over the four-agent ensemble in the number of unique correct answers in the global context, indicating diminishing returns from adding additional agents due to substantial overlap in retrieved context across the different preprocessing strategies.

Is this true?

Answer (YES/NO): YES